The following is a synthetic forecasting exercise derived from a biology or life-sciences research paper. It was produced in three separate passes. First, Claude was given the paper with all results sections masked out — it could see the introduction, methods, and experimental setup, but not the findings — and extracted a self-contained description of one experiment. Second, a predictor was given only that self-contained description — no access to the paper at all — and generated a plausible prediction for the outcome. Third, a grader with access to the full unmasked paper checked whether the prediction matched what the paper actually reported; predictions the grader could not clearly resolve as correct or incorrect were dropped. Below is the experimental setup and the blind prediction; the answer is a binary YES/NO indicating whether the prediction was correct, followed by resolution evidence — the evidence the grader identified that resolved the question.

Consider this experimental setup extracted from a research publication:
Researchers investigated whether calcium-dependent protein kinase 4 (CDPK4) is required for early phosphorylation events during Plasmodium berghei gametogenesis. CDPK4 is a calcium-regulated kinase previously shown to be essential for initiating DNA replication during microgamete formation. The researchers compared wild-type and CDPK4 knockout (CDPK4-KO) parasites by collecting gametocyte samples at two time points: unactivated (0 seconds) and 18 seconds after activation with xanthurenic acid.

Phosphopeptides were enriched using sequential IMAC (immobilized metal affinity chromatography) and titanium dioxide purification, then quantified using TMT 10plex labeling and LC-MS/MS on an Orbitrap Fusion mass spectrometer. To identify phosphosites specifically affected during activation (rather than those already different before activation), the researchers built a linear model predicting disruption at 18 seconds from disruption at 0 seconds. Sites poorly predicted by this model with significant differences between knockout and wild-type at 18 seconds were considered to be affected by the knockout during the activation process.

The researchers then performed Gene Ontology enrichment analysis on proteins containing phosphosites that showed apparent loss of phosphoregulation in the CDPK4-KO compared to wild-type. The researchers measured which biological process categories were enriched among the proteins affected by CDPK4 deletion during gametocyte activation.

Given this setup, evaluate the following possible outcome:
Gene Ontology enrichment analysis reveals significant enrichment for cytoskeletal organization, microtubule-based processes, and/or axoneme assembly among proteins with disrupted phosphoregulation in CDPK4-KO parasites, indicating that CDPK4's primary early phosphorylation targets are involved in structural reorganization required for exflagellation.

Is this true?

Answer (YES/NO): YES